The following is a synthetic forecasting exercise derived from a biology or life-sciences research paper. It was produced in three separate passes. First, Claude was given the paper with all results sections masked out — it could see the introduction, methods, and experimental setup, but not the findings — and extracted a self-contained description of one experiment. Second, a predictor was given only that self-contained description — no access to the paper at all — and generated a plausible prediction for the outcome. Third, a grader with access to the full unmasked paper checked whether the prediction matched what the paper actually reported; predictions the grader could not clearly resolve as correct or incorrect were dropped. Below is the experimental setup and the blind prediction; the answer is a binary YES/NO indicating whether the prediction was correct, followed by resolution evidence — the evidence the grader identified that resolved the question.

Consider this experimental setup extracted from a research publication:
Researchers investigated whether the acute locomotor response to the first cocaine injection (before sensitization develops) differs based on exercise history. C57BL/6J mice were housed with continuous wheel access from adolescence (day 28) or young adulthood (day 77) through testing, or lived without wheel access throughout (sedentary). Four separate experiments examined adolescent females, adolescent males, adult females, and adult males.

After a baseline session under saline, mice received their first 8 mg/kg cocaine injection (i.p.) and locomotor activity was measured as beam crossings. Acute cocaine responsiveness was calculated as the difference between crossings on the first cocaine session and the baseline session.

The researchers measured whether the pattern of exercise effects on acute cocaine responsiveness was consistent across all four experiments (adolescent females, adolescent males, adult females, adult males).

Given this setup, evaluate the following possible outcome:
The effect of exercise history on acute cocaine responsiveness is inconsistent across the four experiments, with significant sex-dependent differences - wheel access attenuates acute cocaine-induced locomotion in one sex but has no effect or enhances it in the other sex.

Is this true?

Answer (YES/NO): NO